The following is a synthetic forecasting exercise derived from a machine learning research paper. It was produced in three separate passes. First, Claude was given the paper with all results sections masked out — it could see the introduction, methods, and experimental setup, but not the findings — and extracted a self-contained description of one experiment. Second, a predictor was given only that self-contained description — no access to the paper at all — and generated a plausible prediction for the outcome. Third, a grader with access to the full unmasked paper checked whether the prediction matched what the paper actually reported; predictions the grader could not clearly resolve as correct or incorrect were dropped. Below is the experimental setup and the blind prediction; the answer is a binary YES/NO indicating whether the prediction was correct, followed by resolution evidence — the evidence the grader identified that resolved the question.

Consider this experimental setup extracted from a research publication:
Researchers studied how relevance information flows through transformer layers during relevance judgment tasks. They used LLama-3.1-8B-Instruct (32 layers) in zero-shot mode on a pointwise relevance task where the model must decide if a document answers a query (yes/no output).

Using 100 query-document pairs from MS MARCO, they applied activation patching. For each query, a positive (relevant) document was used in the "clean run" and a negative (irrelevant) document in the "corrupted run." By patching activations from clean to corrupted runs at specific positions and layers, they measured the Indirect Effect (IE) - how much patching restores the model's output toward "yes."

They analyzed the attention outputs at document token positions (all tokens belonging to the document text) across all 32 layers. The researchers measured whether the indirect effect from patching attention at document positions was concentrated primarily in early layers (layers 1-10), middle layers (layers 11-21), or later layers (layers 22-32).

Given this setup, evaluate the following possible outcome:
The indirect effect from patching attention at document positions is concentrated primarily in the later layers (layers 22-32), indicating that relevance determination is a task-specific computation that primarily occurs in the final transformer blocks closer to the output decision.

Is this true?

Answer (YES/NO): NO